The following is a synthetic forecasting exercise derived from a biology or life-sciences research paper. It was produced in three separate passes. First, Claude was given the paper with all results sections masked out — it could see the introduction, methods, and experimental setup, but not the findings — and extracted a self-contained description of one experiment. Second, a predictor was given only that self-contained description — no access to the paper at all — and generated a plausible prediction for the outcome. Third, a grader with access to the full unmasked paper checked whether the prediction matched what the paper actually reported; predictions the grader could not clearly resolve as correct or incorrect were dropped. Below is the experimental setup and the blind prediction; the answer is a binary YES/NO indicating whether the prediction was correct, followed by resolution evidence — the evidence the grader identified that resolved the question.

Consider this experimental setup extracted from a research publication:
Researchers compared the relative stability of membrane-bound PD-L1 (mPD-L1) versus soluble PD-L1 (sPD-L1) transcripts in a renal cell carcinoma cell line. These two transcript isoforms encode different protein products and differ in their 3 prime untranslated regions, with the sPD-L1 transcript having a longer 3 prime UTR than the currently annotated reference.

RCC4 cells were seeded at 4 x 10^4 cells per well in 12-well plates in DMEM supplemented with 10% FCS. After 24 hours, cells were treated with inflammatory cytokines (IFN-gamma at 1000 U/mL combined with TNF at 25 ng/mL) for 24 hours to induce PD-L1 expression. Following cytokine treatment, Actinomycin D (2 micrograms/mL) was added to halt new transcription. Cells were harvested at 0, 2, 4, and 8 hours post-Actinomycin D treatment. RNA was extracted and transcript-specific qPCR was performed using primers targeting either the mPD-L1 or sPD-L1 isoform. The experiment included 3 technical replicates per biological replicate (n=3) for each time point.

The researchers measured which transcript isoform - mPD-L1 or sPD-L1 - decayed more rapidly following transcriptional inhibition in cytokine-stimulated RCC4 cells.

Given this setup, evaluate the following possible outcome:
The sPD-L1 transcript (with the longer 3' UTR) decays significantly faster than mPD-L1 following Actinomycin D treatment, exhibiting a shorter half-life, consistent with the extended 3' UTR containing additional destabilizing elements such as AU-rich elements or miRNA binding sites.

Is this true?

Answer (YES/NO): YES